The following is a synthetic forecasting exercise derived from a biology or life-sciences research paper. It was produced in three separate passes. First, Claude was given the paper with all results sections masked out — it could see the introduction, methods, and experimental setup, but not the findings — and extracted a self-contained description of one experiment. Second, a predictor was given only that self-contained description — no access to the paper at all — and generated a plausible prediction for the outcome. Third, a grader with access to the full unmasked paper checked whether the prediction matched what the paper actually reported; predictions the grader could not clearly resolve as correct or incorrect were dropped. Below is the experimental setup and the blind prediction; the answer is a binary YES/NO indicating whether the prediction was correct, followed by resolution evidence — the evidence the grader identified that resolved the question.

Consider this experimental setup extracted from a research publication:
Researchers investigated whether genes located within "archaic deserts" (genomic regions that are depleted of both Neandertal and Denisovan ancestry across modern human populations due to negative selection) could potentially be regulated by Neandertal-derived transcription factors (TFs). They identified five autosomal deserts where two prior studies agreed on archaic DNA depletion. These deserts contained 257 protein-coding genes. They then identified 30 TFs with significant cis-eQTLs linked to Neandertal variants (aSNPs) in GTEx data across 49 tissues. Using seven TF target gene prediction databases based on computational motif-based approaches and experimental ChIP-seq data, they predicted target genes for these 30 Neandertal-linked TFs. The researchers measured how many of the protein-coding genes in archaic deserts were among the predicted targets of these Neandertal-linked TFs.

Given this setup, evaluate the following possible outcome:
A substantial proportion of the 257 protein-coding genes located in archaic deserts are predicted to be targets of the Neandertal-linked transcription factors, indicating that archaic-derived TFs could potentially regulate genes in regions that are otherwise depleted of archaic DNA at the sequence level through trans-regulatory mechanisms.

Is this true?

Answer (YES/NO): YES